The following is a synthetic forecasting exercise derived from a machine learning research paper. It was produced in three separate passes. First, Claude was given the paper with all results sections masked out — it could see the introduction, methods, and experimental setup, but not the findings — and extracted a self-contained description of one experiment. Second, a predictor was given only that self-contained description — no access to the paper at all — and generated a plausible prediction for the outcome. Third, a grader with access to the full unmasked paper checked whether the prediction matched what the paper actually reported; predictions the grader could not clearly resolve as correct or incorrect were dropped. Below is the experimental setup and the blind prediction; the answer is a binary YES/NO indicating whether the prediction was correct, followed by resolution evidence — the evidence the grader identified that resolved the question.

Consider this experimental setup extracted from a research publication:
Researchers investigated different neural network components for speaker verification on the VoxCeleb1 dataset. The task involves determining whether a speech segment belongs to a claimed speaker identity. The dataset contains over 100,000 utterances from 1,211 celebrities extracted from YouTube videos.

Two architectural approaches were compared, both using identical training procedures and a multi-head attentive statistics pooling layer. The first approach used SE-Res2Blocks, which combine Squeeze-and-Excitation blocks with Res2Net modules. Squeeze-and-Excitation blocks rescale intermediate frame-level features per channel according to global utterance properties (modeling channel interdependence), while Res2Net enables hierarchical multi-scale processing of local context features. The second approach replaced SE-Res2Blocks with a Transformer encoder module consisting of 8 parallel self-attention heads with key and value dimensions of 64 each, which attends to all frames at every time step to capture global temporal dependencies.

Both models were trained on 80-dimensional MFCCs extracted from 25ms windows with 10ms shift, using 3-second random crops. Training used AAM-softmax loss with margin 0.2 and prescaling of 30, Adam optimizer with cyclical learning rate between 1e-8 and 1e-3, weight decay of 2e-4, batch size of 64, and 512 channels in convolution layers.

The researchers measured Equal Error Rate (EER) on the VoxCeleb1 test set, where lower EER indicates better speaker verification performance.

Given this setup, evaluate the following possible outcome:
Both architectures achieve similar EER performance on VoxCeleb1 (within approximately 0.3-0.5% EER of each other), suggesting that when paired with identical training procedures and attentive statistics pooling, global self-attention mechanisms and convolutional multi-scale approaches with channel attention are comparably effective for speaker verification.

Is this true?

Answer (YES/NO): NO